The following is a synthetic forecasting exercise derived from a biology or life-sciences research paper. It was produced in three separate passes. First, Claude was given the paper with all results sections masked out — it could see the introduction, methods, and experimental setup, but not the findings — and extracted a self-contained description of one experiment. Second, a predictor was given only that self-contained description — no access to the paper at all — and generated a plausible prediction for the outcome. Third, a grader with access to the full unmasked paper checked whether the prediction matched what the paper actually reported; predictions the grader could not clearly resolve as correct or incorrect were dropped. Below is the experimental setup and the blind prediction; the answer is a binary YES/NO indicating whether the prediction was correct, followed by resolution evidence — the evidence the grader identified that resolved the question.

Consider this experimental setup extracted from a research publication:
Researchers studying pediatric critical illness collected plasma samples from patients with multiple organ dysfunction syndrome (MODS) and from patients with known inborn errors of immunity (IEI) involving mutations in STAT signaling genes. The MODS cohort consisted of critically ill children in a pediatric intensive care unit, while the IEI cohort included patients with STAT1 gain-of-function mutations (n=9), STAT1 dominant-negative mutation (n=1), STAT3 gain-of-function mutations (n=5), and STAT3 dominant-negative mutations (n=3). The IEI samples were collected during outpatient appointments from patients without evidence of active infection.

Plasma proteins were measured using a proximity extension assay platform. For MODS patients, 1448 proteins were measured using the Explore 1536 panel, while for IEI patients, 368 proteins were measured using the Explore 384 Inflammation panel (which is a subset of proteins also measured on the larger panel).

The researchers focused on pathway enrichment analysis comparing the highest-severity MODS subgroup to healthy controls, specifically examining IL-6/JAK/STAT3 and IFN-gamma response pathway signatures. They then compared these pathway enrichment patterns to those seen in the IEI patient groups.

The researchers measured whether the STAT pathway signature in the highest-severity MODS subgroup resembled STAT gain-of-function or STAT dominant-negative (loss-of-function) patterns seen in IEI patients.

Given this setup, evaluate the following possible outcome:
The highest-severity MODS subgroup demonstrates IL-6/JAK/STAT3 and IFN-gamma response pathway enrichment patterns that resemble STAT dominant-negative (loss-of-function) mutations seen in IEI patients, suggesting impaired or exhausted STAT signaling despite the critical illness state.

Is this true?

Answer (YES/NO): NO